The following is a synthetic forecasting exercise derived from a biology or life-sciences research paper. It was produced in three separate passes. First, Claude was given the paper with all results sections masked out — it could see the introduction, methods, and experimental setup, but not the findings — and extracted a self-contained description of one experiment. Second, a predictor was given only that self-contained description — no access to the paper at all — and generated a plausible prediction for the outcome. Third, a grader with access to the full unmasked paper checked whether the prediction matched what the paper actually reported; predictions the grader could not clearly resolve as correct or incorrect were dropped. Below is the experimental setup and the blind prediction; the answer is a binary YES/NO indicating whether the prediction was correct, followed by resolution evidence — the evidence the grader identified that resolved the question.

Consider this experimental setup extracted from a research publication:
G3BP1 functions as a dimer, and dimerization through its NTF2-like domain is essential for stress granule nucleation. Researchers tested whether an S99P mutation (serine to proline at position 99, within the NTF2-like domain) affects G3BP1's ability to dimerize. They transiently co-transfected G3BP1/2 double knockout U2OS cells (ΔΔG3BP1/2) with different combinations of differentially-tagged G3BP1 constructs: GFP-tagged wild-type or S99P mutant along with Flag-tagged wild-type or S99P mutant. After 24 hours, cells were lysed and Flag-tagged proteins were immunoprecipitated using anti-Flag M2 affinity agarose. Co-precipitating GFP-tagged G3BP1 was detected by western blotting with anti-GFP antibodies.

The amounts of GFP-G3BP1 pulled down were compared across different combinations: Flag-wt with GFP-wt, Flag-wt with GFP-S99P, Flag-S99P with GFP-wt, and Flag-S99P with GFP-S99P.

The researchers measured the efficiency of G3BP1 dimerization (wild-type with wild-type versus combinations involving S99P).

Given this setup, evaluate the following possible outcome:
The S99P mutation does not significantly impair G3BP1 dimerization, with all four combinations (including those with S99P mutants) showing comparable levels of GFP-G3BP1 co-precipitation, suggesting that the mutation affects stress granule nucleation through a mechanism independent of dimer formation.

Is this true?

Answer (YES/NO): NO